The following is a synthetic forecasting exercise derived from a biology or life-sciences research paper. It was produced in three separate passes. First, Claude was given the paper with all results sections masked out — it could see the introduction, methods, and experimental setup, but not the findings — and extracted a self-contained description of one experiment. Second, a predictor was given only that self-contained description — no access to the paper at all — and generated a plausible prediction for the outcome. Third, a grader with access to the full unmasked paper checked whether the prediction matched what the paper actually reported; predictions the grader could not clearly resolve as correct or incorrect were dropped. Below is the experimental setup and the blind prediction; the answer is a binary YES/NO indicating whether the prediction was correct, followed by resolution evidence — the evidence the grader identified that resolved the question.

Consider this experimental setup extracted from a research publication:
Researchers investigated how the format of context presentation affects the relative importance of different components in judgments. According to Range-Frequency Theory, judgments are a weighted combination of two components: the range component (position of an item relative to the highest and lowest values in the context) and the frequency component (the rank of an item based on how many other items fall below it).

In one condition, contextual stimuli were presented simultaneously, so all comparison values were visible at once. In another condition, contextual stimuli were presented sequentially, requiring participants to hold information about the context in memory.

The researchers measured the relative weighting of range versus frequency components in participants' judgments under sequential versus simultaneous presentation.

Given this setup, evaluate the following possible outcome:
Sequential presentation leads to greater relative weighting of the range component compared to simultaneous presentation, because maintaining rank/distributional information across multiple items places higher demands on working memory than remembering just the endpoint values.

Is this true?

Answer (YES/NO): YES